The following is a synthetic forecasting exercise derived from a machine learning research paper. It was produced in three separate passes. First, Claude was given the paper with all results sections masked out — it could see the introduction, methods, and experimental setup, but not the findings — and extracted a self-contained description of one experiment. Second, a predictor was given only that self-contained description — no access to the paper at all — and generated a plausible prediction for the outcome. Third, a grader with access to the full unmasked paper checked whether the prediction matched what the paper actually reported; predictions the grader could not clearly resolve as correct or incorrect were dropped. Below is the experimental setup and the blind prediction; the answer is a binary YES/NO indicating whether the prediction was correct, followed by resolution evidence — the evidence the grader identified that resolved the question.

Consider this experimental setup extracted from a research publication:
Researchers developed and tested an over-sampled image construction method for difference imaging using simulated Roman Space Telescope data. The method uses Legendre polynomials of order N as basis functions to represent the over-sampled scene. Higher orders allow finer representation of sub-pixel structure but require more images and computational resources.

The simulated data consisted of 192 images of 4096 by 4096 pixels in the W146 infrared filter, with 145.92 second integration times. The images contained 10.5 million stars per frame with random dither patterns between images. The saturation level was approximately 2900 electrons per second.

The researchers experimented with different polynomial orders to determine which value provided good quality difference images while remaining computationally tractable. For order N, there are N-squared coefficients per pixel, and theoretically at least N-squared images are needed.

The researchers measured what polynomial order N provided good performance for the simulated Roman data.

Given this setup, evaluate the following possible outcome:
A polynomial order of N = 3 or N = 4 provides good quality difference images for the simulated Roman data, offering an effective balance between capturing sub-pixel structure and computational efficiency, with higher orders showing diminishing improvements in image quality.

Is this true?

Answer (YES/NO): NO